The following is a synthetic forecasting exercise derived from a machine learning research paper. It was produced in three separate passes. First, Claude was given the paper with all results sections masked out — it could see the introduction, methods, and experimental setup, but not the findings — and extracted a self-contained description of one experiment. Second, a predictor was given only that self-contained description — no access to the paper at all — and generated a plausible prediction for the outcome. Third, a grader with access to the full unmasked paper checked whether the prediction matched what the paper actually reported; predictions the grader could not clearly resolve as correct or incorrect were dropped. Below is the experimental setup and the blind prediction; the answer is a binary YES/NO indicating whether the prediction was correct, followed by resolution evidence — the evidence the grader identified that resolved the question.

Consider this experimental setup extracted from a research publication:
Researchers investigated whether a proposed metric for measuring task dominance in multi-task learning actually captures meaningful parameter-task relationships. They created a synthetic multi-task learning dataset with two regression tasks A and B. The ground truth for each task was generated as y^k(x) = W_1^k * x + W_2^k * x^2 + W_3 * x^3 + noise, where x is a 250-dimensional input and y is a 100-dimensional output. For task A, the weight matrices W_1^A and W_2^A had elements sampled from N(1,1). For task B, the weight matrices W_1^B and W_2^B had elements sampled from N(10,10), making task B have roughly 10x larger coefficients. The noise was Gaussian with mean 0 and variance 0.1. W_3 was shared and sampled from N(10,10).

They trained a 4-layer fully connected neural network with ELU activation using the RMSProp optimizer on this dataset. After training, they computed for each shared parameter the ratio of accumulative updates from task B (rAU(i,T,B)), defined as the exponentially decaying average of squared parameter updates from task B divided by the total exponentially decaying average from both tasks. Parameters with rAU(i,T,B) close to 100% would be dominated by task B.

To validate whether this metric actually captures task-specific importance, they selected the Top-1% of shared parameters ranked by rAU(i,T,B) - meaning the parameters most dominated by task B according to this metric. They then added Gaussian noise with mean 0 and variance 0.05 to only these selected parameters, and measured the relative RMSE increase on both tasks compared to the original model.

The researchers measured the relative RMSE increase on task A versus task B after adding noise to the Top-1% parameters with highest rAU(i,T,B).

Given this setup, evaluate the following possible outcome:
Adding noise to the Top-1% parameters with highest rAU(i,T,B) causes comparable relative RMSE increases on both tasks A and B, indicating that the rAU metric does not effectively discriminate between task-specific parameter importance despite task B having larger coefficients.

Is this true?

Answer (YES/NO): NO